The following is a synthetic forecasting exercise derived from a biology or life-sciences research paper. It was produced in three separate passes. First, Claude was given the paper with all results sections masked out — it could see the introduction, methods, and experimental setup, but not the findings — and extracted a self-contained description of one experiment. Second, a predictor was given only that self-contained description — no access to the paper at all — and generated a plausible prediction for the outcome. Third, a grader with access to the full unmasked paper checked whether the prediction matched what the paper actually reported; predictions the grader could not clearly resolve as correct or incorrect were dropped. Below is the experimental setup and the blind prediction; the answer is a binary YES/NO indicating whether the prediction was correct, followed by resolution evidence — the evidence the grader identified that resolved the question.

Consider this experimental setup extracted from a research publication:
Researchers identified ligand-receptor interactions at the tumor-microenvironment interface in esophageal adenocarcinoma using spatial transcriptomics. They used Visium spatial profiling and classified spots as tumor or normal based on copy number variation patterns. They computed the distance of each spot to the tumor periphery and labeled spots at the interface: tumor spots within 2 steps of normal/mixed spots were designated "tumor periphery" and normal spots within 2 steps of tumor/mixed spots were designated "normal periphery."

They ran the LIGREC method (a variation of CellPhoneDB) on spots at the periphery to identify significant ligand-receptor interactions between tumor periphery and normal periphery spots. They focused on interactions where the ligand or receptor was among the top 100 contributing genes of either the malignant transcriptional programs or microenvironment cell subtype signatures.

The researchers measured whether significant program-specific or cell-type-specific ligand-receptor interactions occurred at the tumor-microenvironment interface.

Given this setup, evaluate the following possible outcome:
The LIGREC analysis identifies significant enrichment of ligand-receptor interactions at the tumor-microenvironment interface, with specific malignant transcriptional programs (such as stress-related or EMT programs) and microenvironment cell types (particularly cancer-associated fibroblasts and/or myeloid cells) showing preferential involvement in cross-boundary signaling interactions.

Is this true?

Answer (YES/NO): YES